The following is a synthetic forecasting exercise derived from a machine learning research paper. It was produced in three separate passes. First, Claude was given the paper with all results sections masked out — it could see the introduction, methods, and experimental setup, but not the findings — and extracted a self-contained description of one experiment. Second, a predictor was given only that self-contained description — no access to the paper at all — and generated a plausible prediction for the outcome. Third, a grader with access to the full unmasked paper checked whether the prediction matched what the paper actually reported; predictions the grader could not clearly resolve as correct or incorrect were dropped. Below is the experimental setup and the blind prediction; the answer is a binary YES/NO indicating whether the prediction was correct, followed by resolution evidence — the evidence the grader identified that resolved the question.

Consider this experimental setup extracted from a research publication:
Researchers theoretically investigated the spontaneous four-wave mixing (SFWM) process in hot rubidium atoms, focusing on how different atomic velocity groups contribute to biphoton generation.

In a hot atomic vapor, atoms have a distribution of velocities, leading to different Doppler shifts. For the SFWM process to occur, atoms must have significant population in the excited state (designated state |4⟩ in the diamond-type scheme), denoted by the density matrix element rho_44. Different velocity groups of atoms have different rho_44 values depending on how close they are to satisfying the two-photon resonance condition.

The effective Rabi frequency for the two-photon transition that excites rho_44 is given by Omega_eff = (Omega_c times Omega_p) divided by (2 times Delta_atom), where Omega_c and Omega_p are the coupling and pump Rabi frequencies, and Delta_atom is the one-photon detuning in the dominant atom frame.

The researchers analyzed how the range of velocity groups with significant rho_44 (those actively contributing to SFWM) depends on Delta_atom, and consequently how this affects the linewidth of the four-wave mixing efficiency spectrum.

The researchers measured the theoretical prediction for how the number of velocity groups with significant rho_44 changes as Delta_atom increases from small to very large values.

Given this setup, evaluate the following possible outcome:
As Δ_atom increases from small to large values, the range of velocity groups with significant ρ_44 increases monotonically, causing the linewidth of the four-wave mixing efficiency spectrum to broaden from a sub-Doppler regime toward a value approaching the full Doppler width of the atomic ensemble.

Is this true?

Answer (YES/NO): NO